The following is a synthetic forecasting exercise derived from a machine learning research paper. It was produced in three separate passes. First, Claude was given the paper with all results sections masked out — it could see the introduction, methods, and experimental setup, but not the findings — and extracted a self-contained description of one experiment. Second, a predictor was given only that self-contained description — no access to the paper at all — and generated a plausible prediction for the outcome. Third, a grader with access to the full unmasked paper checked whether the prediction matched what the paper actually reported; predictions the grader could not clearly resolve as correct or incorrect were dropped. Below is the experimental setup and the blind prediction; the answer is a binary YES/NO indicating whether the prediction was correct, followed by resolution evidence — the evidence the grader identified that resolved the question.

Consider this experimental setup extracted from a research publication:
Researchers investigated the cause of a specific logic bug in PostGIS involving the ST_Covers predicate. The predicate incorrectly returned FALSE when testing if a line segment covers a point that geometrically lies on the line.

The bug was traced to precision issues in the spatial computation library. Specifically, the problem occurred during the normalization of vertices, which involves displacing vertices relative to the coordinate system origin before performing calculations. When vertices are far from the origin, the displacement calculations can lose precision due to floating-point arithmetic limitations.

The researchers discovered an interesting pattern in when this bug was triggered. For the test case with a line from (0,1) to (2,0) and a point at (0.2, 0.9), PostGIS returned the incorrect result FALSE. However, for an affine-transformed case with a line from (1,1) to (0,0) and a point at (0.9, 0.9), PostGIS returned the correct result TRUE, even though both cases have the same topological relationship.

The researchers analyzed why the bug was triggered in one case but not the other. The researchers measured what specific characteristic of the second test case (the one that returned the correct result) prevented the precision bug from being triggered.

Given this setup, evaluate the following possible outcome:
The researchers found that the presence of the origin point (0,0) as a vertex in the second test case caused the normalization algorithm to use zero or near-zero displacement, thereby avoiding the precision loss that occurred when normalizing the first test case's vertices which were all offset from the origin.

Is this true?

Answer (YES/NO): YES